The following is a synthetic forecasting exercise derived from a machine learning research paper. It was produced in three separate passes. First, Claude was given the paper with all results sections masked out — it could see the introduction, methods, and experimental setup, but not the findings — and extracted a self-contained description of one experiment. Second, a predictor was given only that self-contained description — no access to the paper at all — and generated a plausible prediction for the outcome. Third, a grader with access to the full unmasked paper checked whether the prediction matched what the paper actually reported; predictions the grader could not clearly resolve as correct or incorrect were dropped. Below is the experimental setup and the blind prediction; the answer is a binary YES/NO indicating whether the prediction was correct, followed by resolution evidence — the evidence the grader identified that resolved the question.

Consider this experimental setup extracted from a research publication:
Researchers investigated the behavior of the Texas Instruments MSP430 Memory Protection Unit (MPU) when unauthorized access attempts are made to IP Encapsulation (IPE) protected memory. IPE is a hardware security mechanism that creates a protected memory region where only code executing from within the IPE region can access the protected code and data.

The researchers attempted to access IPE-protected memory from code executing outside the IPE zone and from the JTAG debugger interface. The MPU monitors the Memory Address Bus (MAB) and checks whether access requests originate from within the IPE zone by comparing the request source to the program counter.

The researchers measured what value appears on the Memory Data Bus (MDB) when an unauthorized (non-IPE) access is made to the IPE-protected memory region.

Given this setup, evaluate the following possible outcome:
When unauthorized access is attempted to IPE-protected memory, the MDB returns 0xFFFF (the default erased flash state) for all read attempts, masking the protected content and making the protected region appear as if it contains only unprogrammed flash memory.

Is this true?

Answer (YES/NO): NO